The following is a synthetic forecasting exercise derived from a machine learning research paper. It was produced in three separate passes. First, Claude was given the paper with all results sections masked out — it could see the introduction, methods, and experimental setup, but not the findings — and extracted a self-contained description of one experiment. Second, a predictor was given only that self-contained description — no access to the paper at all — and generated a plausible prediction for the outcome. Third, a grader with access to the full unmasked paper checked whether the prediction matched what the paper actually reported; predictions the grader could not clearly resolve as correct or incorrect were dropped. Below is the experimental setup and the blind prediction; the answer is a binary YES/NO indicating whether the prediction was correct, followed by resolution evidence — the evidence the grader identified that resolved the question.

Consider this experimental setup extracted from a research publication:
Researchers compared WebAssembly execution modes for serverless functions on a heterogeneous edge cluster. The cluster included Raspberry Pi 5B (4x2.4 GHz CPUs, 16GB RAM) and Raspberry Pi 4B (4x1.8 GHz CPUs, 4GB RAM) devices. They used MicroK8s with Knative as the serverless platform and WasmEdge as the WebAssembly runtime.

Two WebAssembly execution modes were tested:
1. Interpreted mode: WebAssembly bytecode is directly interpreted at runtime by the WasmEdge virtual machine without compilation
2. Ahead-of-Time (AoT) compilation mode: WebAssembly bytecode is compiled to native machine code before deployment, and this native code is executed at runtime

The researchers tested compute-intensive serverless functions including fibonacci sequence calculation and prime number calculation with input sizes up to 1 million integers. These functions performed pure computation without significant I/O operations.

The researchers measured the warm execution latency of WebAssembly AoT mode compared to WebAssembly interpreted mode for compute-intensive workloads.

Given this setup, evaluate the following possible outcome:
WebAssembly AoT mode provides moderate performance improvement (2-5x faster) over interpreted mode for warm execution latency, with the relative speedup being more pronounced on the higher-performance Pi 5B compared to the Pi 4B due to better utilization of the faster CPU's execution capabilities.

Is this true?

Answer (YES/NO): NO